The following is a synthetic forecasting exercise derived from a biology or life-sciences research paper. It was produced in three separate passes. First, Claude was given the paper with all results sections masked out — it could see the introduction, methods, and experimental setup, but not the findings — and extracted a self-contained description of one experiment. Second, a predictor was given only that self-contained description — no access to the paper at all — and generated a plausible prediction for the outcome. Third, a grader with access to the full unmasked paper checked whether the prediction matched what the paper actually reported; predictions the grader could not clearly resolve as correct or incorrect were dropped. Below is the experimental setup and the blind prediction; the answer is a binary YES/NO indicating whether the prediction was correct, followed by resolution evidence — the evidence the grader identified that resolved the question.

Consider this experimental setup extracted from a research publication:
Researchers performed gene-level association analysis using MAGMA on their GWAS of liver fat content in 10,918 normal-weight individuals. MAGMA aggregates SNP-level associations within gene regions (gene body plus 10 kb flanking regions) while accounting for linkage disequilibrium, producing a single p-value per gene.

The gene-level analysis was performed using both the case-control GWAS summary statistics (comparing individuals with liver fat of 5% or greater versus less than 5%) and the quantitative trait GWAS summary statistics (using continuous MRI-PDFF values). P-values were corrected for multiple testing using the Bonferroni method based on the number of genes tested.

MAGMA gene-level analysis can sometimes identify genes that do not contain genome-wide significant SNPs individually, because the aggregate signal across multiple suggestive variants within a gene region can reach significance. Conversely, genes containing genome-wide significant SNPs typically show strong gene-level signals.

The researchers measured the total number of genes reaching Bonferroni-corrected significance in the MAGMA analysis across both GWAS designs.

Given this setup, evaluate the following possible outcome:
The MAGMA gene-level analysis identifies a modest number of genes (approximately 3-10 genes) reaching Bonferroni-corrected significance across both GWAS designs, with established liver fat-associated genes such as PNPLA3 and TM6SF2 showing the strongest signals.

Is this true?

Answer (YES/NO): NO